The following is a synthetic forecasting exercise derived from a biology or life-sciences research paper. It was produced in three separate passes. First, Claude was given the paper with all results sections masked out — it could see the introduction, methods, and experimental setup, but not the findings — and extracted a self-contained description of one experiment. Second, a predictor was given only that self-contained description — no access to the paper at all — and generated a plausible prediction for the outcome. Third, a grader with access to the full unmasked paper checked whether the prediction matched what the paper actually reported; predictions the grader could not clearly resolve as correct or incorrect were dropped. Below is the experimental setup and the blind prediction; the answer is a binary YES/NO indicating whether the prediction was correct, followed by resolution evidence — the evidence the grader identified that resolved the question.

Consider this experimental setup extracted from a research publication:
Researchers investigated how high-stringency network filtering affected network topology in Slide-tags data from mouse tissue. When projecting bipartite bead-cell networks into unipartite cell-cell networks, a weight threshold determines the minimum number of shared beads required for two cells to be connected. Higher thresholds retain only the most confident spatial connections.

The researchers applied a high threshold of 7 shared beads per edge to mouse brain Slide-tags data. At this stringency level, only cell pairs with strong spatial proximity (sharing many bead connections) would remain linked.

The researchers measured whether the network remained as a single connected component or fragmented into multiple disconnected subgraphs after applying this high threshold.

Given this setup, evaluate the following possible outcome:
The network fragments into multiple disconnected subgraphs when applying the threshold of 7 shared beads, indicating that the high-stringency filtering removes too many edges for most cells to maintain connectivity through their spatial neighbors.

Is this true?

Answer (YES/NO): YES